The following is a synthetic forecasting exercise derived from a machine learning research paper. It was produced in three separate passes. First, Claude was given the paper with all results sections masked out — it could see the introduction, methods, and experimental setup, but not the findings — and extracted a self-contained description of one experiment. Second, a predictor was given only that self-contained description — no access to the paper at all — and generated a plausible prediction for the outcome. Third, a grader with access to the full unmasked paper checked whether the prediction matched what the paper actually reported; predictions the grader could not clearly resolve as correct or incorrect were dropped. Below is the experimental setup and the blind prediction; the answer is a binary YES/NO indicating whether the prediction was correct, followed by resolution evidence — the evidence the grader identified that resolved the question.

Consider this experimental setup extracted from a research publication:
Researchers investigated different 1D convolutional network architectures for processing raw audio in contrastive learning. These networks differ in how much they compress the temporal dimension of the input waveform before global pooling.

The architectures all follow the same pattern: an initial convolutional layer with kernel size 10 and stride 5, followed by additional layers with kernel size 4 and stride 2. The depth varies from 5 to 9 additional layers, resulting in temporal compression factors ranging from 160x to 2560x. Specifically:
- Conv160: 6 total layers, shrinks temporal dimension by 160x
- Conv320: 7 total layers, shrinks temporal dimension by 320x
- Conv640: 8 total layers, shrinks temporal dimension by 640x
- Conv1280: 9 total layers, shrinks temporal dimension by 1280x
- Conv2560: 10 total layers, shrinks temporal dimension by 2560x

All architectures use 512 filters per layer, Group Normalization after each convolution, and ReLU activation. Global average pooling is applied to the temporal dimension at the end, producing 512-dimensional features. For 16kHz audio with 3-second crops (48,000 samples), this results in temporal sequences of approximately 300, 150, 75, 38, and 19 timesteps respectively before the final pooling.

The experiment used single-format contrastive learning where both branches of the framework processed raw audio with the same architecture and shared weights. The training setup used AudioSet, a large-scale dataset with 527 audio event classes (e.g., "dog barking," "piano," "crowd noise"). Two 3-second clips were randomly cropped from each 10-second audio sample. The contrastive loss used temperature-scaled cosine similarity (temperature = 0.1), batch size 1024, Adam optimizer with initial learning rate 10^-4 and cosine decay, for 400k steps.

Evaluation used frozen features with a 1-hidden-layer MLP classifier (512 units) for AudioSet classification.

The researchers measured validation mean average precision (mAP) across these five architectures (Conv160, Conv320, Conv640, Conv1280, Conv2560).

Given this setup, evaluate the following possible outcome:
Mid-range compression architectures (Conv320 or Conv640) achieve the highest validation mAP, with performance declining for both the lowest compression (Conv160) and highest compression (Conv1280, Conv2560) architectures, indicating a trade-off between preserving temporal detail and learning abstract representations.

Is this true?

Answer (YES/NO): NO